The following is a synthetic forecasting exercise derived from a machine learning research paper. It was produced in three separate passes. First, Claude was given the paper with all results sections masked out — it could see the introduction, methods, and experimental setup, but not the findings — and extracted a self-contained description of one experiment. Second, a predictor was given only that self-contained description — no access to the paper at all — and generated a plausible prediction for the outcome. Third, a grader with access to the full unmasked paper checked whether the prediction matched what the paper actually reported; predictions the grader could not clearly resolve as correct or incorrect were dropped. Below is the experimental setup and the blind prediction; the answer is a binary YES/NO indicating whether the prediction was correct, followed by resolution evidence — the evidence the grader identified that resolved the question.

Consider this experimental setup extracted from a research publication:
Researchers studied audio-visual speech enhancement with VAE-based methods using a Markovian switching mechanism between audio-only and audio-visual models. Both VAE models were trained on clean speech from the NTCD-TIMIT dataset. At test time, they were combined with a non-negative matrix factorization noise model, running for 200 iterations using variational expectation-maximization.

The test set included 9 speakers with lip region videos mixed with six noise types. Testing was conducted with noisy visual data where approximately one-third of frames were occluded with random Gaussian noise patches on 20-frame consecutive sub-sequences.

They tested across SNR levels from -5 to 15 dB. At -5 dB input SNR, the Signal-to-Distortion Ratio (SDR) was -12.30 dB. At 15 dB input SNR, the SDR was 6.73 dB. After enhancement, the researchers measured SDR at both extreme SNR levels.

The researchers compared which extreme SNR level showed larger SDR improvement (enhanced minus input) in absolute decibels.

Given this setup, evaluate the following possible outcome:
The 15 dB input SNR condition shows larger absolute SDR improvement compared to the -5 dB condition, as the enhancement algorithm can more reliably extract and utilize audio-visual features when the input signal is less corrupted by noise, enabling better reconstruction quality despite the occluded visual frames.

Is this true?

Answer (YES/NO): NO